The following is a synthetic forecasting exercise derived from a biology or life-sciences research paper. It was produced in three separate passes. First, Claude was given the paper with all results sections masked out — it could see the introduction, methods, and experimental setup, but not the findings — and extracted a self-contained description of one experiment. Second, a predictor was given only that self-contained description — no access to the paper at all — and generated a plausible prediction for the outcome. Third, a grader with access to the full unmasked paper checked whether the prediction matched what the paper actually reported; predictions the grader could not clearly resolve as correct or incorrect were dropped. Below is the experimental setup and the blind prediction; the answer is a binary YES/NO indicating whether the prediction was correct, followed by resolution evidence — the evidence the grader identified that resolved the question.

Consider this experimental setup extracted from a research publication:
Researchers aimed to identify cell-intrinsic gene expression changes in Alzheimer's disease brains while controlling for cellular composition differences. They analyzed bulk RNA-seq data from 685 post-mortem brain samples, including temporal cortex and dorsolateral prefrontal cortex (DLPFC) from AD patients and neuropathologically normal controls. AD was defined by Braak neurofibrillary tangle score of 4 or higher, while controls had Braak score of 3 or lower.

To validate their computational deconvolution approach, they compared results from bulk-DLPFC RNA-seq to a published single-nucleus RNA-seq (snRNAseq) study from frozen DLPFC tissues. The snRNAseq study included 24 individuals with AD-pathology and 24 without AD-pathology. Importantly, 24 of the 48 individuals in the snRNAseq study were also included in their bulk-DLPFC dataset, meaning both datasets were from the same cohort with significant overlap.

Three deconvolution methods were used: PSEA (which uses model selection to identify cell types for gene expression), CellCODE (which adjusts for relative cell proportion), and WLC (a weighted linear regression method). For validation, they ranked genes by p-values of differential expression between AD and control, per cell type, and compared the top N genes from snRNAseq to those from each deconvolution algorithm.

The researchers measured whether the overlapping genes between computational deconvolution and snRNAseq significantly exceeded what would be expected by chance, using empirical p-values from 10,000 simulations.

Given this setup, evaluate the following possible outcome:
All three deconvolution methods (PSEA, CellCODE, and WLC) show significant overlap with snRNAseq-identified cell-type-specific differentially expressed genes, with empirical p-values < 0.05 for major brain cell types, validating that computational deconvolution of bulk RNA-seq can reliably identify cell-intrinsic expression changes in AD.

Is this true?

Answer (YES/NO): NO